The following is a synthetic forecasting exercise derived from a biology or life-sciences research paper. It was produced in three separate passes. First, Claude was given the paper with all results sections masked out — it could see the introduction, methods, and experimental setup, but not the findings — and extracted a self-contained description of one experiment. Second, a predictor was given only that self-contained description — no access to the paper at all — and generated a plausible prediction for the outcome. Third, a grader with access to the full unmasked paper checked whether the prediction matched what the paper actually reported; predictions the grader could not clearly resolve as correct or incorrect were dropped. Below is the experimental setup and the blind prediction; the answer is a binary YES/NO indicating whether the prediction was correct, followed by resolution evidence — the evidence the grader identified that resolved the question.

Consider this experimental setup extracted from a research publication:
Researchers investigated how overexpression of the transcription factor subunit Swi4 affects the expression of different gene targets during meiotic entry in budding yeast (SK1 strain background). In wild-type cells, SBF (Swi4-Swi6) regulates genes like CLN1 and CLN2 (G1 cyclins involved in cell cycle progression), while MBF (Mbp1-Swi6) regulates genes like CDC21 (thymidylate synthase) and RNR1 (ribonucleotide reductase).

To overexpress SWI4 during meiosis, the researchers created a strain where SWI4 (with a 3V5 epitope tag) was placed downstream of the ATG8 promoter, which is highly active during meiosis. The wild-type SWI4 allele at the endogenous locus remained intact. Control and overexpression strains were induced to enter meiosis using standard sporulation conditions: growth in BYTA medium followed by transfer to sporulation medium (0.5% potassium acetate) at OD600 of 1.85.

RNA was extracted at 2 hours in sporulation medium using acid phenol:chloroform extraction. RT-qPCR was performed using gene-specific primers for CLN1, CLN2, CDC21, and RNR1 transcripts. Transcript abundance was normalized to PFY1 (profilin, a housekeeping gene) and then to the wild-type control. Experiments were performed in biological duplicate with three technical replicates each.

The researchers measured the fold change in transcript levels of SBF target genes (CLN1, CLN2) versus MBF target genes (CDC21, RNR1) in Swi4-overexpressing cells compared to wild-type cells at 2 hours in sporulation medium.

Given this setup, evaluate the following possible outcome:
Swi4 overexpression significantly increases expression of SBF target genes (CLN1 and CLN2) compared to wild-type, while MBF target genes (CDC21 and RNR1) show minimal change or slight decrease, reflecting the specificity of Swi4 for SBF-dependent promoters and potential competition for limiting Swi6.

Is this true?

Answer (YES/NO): YES